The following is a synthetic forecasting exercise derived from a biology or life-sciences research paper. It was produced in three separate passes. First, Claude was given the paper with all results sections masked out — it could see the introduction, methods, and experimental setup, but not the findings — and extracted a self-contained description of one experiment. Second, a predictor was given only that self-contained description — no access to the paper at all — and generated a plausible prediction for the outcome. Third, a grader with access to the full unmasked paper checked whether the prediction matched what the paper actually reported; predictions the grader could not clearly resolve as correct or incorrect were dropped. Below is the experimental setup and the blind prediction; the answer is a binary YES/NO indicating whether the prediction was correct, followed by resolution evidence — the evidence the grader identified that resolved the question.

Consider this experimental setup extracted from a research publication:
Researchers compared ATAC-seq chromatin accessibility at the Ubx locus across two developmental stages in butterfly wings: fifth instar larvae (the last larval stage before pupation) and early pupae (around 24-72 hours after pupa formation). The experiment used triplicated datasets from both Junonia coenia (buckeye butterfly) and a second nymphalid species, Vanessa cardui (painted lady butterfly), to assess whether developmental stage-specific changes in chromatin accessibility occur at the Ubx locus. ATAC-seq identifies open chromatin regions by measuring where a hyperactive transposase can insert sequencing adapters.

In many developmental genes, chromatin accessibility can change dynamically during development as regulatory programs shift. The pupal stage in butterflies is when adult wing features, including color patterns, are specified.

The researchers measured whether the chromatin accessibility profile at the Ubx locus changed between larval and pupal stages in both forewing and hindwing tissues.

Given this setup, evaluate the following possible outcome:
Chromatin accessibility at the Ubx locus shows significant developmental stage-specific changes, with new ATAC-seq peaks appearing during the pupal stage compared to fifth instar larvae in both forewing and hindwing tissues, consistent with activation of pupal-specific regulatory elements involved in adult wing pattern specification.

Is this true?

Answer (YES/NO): NO